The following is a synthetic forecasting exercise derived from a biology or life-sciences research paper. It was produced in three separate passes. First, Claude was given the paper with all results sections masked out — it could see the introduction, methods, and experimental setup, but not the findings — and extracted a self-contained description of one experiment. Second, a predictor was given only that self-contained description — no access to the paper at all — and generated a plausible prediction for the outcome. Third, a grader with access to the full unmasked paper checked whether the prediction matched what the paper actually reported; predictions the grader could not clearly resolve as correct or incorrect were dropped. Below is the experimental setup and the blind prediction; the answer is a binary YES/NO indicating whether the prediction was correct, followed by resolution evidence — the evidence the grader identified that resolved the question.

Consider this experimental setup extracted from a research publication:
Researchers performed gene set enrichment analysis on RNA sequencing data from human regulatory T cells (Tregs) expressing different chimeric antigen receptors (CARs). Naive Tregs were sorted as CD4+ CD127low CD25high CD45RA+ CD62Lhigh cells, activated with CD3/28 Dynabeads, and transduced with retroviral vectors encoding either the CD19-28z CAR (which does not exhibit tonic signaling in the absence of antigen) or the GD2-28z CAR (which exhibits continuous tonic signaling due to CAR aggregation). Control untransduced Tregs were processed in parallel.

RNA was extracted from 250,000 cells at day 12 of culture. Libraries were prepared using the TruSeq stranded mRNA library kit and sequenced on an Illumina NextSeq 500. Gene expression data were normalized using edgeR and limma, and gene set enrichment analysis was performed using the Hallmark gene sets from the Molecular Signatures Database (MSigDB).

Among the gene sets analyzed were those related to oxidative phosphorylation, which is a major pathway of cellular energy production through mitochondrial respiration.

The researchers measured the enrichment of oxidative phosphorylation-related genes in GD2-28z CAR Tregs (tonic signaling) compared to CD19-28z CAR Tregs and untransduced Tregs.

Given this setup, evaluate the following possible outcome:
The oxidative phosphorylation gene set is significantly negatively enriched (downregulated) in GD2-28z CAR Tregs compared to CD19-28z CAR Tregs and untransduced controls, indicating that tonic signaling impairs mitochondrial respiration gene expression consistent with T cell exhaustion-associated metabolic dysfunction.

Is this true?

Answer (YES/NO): NO